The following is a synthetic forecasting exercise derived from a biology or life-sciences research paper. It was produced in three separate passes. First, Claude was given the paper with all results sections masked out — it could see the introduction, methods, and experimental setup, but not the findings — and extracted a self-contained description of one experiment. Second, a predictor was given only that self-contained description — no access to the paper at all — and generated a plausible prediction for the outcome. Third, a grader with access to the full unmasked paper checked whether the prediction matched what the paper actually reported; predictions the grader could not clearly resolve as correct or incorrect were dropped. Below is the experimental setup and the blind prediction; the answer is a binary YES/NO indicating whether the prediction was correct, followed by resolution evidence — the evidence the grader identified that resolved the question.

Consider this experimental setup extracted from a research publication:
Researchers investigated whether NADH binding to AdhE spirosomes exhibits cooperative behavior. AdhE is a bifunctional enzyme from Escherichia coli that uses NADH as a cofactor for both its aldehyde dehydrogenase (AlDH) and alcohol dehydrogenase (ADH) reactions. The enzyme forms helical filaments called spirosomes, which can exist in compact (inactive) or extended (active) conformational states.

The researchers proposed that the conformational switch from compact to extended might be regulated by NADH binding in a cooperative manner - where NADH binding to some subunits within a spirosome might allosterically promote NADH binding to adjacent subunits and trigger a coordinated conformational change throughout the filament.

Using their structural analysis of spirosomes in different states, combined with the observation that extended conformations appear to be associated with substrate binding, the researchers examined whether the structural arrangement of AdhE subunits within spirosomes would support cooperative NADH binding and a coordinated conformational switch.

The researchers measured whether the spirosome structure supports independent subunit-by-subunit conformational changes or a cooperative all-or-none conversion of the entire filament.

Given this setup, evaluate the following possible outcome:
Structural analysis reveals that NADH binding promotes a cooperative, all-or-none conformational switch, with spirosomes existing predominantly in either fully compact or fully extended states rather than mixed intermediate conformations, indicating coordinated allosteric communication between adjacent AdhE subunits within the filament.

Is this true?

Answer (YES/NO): NO